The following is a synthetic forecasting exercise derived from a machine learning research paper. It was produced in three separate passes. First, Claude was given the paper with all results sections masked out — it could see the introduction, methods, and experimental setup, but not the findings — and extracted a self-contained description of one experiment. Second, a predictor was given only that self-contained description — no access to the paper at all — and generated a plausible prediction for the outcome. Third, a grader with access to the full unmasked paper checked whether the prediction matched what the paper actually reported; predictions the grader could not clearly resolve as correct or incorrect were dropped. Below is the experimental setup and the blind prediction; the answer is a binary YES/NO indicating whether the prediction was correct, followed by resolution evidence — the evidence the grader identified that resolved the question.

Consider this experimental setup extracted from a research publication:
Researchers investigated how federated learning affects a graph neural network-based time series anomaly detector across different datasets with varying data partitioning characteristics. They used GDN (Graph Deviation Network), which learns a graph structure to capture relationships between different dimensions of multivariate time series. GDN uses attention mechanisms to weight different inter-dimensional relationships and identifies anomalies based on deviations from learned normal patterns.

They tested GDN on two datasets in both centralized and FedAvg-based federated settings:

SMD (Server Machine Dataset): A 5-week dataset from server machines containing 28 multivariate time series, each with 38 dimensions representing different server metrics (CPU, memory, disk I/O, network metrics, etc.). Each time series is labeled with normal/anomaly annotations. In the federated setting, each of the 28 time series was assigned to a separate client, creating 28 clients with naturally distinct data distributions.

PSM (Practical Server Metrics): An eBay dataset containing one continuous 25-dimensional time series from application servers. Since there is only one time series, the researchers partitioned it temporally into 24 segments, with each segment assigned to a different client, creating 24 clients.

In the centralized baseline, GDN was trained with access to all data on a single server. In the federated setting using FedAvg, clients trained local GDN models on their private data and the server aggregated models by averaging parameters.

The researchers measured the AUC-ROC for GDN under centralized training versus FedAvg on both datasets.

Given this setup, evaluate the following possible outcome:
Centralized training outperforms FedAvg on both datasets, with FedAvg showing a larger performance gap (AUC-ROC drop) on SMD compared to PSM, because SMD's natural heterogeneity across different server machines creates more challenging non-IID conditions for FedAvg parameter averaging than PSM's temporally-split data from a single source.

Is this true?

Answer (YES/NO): NO